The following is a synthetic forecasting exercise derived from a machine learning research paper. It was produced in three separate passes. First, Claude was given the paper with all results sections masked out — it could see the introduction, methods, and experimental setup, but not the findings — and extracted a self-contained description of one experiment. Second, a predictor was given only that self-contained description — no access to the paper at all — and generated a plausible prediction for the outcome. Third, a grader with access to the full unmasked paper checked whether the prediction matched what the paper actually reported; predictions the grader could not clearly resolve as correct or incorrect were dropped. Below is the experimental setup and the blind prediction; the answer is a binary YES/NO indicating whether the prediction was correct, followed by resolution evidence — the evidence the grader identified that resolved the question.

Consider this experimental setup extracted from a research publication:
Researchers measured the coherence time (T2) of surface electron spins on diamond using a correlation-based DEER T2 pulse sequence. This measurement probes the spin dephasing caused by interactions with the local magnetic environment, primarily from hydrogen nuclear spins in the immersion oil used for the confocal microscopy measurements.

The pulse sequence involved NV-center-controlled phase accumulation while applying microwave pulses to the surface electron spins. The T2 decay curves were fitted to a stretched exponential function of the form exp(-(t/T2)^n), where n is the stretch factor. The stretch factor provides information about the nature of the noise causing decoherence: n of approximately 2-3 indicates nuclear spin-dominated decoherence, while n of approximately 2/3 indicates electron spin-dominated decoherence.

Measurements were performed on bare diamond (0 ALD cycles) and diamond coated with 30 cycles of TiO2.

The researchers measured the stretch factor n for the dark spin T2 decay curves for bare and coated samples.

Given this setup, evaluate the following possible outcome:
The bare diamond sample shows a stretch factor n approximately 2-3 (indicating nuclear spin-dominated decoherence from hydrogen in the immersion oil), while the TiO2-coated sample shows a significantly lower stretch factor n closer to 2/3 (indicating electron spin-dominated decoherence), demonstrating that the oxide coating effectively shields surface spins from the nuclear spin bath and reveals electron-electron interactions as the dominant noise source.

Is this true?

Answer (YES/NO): NO